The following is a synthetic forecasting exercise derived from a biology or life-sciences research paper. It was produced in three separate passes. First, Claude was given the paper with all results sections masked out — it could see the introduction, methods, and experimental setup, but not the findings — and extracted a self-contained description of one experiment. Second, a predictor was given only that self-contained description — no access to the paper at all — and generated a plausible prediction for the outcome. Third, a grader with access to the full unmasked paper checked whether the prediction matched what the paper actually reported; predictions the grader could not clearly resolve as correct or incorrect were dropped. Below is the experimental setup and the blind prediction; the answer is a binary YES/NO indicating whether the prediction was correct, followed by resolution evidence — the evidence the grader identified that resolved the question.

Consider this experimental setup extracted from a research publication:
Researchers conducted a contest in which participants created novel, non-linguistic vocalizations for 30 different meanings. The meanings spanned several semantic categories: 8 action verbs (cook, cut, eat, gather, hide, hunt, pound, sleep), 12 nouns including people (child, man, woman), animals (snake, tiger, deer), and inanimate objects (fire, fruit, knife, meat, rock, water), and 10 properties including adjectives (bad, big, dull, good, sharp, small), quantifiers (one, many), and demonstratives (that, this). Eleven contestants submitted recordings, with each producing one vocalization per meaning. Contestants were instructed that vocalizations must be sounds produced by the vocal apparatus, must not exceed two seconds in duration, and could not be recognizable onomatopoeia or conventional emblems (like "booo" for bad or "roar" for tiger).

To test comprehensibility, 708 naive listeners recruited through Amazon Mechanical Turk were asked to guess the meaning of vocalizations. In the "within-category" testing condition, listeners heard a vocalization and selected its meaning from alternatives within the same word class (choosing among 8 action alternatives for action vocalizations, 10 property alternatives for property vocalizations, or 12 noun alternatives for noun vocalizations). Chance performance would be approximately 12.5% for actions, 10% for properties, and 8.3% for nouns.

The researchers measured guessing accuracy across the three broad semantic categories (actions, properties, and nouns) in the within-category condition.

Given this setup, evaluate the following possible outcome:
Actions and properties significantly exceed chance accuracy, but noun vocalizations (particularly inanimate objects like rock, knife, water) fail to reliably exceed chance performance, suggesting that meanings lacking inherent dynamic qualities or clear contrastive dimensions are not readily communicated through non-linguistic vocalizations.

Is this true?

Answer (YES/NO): NO